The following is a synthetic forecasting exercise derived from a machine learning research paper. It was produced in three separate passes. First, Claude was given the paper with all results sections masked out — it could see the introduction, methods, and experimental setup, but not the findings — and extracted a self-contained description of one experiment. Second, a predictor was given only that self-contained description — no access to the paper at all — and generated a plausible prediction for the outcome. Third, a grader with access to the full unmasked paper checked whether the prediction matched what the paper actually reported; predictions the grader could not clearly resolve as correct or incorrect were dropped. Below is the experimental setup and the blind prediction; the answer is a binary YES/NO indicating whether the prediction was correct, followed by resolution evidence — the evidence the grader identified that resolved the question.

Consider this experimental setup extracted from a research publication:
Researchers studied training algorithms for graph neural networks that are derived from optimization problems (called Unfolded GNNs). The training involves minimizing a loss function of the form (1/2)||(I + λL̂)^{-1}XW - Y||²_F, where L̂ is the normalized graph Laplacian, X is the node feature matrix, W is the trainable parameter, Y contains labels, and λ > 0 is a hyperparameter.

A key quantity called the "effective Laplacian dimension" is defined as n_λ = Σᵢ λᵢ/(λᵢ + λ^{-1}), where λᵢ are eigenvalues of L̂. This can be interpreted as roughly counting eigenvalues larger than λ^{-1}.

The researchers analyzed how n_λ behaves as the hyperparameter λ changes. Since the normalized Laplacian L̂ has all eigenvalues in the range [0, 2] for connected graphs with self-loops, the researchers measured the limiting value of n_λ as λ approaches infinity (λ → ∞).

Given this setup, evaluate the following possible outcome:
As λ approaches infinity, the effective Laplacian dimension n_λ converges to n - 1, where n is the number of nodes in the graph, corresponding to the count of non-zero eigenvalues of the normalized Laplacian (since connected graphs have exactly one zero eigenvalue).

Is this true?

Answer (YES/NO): NO